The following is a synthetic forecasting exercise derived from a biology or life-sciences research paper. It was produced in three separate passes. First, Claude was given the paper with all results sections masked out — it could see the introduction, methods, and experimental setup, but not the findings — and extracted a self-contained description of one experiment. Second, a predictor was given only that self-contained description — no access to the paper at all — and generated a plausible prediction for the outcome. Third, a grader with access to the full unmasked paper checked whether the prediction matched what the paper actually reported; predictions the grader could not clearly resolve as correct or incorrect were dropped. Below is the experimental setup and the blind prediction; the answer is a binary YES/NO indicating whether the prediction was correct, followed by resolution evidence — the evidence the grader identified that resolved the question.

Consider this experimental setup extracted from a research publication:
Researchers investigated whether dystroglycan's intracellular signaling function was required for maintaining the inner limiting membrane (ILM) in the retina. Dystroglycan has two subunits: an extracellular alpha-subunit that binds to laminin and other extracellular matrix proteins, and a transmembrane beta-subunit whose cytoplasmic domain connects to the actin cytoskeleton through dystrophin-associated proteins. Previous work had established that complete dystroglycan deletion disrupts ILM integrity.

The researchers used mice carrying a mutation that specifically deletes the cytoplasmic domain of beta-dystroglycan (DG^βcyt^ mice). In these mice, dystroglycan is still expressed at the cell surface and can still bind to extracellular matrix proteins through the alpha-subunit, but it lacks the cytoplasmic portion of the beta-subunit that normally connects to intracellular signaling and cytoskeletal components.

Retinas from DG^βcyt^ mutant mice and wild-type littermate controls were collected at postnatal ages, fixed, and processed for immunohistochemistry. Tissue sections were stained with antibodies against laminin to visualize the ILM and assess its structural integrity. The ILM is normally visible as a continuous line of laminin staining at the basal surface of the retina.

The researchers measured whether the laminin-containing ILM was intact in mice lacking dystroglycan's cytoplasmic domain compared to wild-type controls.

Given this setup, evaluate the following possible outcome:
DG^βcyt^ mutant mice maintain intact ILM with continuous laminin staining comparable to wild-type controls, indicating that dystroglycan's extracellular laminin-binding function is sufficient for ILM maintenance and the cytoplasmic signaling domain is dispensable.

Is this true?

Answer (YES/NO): YES